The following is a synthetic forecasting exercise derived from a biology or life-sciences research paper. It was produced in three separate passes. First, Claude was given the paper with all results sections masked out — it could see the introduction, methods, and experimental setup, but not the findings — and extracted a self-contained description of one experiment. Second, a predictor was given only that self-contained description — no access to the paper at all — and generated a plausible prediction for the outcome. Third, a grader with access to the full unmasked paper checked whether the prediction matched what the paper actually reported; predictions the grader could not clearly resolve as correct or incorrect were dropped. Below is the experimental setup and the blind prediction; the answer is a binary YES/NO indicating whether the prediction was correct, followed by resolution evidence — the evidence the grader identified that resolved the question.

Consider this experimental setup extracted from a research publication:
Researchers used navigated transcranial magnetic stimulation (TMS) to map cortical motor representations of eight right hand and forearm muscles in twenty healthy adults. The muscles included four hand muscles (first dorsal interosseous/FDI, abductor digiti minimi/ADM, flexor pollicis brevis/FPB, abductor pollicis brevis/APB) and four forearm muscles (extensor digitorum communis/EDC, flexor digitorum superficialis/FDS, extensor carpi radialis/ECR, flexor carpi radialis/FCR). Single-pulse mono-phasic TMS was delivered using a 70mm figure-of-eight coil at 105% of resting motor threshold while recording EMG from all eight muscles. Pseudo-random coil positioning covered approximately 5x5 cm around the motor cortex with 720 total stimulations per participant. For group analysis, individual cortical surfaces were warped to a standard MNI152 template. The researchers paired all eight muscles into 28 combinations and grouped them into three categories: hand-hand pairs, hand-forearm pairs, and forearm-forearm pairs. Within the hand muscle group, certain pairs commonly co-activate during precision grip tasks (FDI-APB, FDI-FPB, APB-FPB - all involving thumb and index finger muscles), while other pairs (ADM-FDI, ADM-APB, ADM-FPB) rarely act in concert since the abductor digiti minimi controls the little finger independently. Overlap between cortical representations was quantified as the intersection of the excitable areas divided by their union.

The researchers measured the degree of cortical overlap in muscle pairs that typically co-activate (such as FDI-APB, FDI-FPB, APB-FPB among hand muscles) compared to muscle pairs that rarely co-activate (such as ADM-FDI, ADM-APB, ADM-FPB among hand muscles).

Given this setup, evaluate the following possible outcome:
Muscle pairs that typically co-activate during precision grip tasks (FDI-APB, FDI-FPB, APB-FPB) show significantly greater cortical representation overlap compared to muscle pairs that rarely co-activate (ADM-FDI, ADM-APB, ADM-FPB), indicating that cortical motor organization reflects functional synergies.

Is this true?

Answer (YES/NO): YES